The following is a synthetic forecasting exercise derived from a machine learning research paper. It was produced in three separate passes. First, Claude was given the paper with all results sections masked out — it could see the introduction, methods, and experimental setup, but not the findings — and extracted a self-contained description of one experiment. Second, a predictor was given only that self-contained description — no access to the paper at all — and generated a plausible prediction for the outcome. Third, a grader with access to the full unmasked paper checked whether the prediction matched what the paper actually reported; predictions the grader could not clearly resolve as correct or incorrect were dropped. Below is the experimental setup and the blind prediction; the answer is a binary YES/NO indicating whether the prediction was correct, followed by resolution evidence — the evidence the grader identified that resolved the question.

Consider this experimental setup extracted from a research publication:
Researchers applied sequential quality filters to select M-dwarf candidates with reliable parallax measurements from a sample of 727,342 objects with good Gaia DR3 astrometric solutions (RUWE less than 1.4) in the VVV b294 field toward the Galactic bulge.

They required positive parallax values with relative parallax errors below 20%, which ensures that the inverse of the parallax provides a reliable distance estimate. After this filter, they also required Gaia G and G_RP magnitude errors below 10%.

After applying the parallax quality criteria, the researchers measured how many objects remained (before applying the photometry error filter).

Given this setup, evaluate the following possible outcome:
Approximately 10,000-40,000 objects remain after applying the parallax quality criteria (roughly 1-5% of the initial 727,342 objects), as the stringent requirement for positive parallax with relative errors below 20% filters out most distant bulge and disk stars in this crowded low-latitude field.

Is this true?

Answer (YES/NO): NO